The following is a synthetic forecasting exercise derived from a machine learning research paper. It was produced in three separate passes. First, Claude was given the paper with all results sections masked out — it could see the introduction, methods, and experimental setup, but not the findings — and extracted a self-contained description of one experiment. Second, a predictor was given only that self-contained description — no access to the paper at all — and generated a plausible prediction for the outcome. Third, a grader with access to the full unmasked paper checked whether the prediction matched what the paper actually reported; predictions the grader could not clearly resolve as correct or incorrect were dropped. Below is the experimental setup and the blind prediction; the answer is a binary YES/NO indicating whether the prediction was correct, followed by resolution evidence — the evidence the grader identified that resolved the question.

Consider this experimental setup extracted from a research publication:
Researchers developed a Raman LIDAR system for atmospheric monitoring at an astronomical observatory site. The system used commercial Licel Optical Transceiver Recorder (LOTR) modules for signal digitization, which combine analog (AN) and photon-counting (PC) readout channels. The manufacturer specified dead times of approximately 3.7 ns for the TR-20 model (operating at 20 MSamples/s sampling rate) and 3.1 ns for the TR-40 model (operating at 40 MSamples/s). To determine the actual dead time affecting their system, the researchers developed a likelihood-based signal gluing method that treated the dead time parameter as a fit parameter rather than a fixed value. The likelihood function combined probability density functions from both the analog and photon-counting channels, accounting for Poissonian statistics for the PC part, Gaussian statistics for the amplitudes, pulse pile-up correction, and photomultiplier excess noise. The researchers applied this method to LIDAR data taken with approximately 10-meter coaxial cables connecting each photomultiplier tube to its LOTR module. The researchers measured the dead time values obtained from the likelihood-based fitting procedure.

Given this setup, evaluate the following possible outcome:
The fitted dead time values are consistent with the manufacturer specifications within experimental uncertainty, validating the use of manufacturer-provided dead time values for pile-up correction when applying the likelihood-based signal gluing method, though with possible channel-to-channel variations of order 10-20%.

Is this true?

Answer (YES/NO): NO